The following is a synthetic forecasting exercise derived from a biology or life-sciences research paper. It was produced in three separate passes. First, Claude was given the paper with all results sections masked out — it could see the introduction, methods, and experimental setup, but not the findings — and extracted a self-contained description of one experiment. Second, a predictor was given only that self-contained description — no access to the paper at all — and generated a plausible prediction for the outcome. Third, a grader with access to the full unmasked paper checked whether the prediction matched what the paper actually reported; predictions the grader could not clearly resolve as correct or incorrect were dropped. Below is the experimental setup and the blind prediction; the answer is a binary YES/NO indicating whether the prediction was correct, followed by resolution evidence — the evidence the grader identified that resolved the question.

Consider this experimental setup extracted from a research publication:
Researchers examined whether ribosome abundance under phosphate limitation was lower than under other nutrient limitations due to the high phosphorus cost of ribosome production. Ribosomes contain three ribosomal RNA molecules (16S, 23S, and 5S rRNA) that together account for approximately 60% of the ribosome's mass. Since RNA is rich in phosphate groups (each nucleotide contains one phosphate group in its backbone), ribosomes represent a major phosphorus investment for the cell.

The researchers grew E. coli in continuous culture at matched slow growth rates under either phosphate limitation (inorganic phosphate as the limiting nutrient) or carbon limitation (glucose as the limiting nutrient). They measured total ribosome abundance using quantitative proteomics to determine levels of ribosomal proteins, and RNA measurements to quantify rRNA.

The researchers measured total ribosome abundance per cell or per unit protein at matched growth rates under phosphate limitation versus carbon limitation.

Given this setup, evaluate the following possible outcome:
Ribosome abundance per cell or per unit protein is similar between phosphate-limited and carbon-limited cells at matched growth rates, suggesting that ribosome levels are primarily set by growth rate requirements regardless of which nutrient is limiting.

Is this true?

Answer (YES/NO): NO